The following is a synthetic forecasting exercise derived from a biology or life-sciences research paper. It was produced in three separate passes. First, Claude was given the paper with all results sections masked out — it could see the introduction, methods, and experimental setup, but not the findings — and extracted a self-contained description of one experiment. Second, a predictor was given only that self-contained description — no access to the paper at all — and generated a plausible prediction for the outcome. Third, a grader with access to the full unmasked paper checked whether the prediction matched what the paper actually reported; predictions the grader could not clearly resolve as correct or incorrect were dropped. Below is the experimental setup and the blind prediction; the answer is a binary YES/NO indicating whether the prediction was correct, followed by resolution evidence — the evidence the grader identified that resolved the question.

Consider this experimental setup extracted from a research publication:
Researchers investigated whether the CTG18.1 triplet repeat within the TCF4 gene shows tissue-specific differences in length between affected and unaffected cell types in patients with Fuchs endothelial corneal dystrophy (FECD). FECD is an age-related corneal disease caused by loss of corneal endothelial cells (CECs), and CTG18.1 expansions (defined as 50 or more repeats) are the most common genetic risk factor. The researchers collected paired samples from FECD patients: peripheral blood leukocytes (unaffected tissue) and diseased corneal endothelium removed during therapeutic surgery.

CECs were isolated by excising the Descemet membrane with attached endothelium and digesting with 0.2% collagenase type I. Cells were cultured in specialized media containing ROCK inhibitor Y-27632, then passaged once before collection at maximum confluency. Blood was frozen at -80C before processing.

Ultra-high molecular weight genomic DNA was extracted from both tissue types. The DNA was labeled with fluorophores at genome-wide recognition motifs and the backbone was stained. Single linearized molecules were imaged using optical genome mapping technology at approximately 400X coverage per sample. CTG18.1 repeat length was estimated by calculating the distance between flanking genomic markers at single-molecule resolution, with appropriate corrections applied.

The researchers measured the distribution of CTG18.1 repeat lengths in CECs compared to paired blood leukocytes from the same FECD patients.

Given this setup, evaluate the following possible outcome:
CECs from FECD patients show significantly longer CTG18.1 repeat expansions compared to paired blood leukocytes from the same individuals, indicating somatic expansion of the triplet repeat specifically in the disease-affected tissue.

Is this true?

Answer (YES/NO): YES